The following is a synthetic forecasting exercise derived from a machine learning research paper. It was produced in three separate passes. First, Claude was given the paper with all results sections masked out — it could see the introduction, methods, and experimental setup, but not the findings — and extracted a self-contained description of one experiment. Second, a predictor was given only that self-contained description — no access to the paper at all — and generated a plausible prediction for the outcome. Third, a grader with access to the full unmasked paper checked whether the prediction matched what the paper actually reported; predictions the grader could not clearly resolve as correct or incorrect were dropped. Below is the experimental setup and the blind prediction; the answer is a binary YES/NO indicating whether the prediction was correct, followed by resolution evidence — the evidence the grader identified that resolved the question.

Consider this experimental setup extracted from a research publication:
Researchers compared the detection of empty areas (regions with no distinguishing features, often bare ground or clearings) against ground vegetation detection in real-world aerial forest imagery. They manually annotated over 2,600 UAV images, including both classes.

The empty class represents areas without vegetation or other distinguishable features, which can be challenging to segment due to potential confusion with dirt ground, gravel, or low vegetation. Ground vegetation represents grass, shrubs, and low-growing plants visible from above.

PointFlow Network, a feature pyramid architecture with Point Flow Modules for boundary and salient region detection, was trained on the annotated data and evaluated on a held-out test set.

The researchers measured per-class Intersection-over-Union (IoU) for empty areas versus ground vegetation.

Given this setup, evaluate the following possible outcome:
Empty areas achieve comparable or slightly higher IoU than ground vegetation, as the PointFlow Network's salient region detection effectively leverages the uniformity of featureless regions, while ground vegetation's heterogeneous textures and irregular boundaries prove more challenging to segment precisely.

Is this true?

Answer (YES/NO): NO